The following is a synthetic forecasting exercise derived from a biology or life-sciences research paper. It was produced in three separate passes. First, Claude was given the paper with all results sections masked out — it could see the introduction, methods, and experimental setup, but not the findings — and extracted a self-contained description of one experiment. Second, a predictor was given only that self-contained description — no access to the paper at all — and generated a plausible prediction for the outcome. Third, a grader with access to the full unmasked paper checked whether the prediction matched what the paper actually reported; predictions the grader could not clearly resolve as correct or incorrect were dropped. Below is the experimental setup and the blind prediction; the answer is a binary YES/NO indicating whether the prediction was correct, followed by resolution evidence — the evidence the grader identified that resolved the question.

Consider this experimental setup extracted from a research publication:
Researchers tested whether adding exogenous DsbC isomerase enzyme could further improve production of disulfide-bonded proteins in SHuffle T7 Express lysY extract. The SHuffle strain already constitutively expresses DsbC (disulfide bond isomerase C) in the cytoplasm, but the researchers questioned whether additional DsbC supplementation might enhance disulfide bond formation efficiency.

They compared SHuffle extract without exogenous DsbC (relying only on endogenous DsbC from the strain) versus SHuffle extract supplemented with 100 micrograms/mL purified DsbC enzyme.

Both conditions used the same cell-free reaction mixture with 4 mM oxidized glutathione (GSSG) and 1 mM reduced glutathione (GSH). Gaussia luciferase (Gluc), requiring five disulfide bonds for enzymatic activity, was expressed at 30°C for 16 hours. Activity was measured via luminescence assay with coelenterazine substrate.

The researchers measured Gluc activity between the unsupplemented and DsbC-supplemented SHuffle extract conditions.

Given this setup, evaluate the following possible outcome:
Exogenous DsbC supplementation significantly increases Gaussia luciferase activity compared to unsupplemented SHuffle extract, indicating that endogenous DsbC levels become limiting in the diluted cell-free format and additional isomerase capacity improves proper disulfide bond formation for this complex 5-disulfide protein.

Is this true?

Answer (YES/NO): NO